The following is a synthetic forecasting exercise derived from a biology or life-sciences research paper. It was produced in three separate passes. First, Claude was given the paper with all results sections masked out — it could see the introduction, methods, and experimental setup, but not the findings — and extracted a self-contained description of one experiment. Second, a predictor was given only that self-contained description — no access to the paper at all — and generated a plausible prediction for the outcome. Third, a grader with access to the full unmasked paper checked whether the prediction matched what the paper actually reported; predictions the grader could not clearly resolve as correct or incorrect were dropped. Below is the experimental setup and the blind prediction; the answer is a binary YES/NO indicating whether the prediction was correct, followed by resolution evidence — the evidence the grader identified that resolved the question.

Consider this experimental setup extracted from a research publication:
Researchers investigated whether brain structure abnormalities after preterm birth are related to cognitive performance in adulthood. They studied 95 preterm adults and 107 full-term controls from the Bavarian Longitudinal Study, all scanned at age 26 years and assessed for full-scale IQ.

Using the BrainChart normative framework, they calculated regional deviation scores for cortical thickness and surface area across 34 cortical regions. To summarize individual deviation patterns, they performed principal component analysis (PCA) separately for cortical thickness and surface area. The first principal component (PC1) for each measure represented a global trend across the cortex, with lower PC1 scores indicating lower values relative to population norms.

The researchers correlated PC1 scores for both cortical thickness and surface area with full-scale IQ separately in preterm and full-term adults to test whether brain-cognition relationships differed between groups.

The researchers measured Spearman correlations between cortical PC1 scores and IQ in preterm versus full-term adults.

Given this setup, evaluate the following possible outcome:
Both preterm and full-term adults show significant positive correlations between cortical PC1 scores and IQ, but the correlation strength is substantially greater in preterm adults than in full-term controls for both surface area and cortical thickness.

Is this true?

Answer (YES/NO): NO